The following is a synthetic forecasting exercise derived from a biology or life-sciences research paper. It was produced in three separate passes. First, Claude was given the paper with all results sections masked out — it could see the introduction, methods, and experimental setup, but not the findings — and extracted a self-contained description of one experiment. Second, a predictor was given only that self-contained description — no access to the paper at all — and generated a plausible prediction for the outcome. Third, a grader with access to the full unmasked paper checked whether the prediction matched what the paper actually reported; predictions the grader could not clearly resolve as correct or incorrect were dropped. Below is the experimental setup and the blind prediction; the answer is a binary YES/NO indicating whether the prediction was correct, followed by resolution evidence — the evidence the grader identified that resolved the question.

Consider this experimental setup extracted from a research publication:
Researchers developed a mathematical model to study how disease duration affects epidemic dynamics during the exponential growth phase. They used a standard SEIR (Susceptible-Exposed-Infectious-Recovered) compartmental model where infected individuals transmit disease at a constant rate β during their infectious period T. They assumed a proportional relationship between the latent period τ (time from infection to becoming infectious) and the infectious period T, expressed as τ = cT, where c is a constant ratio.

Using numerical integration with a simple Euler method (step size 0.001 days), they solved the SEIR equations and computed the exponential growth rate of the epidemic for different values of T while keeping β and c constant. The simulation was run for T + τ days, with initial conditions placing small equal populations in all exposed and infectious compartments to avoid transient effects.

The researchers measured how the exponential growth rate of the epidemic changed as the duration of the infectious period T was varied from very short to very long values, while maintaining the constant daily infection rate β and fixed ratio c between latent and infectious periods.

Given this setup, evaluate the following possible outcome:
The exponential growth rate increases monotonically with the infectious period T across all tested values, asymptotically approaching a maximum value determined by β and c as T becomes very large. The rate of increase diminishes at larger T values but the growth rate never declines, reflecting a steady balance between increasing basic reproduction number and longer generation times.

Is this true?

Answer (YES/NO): NO